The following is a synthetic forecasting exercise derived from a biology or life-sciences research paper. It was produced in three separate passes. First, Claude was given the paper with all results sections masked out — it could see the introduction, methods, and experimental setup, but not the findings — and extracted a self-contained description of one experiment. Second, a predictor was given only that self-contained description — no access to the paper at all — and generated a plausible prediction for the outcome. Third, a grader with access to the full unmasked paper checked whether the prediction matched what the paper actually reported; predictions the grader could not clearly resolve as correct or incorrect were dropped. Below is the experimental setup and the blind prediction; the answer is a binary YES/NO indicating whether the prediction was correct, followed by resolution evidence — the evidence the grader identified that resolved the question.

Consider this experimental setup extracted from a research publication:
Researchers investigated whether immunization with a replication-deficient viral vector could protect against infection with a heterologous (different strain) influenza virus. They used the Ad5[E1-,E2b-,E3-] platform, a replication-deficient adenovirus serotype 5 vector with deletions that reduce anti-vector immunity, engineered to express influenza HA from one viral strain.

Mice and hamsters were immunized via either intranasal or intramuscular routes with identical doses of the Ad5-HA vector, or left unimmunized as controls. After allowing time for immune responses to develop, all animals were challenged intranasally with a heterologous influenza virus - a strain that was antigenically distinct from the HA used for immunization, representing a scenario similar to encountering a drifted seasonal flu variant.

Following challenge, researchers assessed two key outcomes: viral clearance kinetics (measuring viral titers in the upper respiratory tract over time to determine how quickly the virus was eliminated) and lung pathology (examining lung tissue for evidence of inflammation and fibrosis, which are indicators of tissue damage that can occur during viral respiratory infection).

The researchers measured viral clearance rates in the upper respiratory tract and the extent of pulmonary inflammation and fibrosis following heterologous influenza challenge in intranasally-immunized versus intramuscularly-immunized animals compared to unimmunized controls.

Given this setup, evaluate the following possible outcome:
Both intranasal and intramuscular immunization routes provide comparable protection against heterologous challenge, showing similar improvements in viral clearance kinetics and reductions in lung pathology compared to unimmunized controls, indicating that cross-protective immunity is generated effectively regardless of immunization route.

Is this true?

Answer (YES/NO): NO